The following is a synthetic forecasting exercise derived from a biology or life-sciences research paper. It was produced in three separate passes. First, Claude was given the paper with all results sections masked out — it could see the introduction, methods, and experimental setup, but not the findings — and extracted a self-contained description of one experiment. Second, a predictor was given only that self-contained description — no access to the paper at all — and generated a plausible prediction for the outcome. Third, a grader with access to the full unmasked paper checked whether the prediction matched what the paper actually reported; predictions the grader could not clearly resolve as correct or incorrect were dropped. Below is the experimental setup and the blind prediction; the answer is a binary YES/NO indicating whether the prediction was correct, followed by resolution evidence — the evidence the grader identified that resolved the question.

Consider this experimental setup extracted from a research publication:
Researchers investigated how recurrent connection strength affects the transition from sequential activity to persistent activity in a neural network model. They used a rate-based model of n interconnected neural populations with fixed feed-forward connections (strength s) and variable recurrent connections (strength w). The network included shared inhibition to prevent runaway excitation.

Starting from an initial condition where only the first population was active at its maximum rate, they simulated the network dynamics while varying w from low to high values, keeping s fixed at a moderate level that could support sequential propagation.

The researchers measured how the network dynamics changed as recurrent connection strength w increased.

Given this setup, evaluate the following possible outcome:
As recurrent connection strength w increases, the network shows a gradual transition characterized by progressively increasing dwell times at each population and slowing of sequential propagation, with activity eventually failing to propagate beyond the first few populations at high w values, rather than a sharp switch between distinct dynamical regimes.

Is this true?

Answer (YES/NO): NO